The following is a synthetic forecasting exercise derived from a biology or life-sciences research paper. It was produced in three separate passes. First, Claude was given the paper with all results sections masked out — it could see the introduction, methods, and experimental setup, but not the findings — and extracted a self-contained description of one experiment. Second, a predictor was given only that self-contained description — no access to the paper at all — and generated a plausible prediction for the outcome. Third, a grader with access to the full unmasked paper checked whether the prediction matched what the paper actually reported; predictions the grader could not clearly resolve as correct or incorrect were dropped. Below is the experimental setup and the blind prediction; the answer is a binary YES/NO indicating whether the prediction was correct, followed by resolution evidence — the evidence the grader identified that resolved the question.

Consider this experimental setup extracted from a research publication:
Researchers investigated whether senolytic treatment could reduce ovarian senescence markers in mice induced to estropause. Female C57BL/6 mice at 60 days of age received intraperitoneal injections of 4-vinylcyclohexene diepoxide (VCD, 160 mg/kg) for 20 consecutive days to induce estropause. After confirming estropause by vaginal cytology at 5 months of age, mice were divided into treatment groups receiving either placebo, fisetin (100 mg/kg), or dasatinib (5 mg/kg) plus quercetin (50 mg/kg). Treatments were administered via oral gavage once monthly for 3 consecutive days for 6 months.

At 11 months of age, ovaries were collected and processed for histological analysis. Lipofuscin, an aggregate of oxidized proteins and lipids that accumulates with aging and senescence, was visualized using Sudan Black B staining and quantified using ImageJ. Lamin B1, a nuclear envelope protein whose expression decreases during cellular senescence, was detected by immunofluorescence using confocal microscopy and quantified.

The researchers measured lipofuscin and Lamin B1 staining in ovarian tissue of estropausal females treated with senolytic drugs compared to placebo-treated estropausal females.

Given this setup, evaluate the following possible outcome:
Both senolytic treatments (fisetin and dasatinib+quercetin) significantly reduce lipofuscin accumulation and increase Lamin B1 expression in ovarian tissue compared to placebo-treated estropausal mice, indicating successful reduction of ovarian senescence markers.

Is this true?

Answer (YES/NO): NO